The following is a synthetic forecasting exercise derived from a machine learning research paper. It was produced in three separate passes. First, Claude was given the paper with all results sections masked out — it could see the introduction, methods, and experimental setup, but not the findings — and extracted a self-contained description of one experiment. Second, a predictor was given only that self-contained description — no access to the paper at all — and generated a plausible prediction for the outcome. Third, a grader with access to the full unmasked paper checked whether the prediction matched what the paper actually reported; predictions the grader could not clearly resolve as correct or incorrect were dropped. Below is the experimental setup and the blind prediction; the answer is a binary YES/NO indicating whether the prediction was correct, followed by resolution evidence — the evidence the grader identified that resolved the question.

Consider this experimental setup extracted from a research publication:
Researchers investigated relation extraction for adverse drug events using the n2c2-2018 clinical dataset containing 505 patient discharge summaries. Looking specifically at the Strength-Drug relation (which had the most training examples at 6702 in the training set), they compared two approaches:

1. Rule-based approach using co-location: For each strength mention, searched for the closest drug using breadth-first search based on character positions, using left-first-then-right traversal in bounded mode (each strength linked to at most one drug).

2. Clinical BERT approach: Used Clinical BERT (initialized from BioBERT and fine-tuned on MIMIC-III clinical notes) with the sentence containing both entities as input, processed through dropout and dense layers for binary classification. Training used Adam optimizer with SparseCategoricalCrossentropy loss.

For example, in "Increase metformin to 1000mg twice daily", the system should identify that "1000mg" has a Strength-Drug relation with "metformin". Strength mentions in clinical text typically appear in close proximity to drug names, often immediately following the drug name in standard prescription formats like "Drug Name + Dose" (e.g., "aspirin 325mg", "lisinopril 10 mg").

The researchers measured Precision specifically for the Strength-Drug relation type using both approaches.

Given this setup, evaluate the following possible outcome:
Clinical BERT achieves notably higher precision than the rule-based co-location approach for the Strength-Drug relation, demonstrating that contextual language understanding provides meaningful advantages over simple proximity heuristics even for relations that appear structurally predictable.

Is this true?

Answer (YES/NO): NO